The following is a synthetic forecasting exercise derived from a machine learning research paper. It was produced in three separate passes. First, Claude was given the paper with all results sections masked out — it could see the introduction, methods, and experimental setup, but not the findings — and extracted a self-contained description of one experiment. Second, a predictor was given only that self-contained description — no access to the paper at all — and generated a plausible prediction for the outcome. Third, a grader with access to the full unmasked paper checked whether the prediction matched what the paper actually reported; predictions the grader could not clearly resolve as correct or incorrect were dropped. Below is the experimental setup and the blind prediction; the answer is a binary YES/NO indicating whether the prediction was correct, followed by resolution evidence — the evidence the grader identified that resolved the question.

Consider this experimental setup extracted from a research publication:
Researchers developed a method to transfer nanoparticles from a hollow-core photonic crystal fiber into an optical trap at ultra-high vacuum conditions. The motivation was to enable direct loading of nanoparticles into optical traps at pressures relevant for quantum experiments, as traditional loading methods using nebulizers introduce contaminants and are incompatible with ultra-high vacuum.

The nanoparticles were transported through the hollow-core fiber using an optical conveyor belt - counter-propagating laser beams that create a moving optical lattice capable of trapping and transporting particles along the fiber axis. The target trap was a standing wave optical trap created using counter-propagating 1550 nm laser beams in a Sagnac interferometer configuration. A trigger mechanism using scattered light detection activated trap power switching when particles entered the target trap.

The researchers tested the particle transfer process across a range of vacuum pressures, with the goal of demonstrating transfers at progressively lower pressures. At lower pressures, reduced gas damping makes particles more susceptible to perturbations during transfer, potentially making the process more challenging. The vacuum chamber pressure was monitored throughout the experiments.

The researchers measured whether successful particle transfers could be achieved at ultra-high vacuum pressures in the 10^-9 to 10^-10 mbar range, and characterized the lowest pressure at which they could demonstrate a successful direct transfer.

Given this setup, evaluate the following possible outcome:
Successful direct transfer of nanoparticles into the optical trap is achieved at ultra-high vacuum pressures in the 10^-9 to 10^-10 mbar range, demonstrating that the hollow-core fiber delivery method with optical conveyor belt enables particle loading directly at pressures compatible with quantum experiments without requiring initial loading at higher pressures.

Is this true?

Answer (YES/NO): YES